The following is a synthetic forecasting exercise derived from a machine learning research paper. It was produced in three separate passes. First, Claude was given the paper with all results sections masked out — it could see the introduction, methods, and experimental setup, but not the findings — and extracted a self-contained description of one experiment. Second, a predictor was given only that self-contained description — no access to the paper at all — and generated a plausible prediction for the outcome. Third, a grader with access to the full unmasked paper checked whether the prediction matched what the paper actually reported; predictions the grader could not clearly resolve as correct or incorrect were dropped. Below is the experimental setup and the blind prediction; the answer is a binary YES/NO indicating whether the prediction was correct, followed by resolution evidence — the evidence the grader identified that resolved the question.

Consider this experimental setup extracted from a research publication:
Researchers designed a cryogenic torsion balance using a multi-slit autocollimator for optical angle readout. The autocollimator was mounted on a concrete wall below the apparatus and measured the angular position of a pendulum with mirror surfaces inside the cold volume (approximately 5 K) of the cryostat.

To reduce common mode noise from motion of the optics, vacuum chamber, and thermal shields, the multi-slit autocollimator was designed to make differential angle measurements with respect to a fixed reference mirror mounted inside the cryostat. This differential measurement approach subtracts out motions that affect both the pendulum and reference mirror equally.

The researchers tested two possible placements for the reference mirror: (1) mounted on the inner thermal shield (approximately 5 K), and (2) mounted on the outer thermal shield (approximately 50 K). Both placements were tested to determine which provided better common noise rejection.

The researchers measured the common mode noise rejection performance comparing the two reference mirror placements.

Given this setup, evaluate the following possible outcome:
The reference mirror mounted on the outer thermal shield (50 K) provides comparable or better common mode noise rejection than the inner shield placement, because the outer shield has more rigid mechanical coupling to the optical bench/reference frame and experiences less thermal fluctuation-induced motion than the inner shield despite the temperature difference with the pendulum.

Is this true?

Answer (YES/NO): YES